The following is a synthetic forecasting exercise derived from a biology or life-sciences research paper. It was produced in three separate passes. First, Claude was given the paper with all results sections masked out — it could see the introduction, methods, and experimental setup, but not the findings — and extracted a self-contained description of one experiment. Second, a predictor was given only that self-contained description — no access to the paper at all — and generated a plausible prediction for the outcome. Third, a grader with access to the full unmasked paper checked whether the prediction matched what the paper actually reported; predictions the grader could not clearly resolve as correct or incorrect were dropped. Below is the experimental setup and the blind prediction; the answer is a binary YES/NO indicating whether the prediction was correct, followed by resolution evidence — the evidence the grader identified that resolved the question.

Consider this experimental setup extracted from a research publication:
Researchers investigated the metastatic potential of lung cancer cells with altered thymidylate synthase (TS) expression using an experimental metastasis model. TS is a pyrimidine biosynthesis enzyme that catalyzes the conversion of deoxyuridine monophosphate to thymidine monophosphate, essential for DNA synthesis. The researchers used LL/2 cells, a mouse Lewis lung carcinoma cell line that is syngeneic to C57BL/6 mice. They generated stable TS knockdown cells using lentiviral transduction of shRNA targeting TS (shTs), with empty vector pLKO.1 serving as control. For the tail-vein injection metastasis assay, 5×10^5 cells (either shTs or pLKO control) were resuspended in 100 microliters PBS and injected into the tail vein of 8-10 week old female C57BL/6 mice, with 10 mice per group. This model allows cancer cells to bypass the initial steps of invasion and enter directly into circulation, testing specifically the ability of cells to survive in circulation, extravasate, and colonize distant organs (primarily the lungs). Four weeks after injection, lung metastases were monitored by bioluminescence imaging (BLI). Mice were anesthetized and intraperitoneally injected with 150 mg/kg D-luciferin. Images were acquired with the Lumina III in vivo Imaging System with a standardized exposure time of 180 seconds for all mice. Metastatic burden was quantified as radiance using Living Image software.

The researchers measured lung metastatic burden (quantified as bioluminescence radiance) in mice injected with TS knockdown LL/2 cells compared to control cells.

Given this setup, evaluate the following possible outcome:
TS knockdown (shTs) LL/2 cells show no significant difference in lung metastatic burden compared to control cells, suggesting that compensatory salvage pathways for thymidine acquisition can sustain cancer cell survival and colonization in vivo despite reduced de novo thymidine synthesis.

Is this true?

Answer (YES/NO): NO